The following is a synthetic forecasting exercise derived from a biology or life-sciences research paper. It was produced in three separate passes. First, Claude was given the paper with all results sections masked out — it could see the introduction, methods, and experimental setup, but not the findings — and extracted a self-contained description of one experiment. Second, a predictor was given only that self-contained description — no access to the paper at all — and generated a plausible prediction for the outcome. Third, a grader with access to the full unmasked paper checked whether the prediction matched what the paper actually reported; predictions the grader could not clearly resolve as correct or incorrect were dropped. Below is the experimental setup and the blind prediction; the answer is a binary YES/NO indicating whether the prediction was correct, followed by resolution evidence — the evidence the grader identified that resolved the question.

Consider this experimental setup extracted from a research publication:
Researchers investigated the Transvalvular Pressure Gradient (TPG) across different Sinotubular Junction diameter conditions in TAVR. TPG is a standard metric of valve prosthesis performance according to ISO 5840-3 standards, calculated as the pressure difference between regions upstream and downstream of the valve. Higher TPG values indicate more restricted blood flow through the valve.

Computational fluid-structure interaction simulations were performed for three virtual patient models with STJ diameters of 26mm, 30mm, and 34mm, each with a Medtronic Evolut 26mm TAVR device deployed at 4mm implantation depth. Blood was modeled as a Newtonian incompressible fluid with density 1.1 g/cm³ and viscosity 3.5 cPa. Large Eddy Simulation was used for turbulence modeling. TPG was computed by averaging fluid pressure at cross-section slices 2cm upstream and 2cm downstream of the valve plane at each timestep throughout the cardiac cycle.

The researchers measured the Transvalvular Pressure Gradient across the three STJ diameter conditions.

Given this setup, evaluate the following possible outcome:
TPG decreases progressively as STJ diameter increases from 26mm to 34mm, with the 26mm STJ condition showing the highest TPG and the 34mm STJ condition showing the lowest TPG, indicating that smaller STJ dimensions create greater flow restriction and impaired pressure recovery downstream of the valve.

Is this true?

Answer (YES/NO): YES